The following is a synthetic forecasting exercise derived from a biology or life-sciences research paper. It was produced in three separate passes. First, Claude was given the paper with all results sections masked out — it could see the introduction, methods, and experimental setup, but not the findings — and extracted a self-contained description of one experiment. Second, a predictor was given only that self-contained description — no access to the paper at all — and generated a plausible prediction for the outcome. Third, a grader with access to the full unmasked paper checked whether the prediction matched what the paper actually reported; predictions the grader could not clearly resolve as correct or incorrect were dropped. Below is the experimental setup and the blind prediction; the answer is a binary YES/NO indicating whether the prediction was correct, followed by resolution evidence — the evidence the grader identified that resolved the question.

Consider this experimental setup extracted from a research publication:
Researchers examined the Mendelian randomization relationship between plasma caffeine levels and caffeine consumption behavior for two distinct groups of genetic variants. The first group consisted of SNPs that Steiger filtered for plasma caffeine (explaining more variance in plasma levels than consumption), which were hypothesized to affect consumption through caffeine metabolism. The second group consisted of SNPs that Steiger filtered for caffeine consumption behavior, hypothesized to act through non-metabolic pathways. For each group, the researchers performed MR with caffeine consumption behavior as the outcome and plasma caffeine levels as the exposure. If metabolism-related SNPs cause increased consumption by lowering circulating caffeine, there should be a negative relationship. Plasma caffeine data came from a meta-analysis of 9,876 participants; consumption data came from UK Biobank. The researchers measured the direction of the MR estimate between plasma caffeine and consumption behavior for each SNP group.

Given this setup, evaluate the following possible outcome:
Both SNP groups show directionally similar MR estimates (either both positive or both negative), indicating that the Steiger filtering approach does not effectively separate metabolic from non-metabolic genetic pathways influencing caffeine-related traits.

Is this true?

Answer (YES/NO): NO